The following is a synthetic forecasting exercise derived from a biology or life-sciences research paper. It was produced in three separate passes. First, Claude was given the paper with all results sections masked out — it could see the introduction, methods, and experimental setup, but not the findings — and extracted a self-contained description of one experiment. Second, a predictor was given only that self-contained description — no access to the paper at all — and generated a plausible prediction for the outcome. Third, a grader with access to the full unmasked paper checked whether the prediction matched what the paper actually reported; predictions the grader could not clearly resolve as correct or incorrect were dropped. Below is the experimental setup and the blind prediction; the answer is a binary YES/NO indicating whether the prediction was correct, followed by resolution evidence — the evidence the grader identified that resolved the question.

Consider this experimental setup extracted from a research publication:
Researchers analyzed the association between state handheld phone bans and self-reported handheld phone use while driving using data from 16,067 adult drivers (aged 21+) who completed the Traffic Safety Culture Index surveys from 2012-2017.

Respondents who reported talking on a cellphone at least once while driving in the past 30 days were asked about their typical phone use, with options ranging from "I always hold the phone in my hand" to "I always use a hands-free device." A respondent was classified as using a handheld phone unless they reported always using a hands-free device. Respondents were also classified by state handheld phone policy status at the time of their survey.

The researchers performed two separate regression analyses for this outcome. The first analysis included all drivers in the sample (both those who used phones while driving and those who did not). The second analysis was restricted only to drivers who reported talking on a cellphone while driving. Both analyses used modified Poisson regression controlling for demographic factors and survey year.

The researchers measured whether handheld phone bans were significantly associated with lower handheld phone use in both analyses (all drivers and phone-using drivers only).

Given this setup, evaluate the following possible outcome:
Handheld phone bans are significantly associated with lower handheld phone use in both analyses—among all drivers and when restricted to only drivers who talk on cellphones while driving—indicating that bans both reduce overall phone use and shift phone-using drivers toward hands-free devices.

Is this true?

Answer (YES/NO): YES